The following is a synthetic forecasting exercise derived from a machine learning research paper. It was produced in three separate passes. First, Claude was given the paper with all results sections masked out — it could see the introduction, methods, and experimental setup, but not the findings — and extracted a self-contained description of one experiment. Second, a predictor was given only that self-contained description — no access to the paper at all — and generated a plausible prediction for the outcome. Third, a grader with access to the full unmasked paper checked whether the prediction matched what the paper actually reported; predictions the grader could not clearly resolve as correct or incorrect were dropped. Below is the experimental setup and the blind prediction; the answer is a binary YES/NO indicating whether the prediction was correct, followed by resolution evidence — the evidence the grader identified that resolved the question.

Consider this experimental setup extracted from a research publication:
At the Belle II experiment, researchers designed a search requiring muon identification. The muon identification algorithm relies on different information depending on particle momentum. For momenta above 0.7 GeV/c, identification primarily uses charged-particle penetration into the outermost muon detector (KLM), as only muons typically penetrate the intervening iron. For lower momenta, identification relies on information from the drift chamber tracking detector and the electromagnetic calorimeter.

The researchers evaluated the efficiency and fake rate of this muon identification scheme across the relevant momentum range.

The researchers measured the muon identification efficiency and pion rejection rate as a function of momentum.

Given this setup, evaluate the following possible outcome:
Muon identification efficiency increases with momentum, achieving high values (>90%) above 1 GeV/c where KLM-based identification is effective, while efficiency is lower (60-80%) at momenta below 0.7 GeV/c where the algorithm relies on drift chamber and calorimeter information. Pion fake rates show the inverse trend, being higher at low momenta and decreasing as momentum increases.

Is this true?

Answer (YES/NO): NO